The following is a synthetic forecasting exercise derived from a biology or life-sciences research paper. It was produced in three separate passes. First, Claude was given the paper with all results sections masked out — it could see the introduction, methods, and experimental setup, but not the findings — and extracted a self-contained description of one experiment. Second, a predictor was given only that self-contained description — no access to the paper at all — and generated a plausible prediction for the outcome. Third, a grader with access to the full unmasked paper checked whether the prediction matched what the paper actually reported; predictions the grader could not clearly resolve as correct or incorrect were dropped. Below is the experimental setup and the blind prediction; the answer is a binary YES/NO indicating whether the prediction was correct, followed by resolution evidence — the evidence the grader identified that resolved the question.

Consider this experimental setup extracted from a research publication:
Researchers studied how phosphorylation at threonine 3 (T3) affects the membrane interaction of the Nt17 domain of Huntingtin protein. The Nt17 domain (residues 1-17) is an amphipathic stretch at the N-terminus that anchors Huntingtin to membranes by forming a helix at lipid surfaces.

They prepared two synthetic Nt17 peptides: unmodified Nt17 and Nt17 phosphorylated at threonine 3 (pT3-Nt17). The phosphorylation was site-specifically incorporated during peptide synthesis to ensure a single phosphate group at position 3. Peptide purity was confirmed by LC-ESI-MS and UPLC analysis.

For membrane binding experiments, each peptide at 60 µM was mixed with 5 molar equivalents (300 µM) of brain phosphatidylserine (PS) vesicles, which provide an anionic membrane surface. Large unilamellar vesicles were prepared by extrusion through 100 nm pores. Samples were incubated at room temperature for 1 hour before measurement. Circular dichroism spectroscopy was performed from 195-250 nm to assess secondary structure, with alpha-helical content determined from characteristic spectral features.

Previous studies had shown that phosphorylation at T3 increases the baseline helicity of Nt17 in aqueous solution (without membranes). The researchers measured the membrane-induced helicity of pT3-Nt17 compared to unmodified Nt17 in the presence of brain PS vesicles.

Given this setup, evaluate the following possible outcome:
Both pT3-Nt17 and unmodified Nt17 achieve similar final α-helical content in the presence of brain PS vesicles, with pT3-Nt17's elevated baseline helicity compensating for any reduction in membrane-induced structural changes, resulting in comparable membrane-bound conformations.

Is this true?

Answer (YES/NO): NO